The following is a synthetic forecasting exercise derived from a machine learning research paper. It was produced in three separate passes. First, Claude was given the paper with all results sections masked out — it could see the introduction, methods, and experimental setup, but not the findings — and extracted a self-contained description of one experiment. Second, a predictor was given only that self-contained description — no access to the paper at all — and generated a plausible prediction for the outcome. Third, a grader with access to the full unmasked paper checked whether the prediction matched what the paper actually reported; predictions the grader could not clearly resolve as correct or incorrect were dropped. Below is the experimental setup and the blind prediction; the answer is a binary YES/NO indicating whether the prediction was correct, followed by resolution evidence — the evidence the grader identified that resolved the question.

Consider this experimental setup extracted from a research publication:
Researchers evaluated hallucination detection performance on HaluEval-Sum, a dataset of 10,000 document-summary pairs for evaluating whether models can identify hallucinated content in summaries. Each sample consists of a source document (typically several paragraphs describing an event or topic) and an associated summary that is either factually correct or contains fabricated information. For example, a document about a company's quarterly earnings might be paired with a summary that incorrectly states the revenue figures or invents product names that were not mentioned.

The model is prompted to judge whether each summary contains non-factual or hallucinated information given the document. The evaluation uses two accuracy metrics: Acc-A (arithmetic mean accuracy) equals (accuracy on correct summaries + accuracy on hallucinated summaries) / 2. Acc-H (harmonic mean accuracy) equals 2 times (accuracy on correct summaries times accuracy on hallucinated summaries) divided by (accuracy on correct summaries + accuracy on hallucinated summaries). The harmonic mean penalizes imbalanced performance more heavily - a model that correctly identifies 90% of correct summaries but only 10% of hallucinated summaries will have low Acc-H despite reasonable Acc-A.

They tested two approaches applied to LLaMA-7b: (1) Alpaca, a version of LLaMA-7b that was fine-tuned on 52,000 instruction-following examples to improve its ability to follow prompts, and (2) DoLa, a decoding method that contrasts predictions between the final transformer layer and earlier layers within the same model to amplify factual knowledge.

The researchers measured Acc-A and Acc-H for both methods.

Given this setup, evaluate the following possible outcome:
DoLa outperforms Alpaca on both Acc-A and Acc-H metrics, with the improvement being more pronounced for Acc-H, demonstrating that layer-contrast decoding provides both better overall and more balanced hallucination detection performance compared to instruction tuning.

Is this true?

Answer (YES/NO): NO